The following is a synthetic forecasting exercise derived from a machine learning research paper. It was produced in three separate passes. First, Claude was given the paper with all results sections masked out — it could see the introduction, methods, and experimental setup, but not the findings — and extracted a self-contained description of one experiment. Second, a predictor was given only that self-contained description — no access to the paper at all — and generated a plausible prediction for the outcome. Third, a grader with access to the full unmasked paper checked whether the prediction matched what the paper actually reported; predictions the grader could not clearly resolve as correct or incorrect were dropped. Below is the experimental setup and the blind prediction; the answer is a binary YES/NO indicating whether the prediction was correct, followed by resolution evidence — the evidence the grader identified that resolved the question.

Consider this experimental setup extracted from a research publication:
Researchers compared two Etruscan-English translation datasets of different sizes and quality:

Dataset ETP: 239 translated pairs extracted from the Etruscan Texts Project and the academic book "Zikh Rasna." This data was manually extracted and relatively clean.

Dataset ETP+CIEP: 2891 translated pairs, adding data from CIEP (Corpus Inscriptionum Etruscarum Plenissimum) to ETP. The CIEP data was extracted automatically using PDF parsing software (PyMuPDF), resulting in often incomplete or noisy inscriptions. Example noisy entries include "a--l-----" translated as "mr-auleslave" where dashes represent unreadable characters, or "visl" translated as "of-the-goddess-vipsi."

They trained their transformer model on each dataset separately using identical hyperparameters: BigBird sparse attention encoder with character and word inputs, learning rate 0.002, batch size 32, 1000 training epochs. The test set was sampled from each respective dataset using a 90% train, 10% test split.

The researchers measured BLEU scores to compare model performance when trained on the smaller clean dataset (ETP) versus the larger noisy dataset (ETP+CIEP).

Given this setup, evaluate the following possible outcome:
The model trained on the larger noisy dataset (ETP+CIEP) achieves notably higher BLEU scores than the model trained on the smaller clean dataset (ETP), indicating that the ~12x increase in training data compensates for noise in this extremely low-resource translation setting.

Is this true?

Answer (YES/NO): NO